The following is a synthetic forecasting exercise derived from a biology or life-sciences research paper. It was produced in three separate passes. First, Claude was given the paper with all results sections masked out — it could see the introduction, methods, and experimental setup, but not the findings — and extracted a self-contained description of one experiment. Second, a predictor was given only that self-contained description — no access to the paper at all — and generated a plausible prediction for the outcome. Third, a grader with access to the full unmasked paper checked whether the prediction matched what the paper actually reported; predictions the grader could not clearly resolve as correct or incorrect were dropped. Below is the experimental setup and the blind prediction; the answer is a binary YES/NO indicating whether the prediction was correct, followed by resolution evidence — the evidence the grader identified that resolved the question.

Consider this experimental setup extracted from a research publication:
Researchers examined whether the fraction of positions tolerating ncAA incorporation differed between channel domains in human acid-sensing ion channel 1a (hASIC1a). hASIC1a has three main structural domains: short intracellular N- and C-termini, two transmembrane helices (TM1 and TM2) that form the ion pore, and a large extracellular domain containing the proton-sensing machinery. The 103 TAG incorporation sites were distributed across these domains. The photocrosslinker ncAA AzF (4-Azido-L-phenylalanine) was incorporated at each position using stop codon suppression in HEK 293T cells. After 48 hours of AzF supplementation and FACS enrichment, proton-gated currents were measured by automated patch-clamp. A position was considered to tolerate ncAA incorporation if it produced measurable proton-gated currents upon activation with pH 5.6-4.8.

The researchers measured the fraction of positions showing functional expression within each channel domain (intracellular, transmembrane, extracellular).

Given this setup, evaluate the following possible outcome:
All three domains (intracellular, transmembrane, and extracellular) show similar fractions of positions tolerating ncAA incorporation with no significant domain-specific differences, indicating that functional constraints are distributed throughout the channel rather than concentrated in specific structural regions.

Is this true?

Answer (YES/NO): YES